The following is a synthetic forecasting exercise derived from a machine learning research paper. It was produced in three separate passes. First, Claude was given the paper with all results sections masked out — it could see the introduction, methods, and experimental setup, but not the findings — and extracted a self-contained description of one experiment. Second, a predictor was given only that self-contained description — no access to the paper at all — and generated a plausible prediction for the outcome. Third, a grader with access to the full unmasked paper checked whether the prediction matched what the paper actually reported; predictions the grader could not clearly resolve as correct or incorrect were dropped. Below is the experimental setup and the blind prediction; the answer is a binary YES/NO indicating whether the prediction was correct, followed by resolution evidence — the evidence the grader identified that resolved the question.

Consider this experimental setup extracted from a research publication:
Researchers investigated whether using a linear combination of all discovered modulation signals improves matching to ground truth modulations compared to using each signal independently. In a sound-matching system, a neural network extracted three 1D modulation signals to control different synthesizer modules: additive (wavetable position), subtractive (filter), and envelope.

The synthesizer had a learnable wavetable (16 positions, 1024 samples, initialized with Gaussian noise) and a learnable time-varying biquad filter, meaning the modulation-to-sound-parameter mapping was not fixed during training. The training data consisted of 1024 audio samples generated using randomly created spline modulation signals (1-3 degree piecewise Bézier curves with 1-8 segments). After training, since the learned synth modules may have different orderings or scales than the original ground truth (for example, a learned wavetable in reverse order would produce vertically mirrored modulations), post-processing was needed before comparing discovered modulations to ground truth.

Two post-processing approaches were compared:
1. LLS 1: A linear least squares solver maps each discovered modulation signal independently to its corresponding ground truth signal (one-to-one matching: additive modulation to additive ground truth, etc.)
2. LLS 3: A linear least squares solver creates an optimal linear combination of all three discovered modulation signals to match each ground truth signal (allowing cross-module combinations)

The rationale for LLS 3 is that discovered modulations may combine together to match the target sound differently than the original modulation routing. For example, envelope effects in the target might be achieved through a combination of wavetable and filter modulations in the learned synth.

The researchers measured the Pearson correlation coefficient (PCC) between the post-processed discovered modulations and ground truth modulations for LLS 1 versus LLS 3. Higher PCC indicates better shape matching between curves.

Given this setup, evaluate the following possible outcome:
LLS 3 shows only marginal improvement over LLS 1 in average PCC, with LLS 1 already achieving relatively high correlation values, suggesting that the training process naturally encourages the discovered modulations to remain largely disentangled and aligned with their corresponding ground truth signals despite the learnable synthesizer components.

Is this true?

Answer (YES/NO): NO